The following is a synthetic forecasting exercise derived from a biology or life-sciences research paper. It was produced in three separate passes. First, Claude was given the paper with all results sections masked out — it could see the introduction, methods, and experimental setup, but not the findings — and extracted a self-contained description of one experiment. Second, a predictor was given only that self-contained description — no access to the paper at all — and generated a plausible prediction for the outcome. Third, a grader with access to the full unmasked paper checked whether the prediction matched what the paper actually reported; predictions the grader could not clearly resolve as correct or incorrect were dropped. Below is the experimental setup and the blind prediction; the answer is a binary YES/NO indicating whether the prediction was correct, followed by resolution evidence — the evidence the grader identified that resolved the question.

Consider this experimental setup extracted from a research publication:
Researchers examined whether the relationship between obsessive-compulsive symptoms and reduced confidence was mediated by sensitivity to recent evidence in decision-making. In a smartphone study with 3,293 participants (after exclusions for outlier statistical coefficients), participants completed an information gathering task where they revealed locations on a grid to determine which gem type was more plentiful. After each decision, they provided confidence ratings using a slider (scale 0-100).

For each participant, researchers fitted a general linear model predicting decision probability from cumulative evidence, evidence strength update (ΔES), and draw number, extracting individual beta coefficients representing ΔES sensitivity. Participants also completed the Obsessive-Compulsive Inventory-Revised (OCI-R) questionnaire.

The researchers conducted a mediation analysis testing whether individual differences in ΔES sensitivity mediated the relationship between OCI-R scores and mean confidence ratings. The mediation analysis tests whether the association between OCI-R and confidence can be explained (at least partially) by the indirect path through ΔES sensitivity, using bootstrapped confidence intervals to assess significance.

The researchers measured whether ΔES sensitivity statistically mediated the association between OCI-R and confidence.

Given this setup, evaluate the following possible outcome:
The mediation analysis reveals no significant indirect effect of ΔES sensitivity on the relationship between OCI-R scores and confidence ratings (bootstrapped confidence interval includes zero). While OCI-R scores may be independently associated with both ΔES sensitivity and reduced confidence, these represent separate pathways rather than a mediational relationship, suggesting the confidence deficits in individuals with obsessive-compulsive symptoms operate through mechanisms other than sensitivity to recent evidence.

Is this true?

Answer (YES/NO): NO